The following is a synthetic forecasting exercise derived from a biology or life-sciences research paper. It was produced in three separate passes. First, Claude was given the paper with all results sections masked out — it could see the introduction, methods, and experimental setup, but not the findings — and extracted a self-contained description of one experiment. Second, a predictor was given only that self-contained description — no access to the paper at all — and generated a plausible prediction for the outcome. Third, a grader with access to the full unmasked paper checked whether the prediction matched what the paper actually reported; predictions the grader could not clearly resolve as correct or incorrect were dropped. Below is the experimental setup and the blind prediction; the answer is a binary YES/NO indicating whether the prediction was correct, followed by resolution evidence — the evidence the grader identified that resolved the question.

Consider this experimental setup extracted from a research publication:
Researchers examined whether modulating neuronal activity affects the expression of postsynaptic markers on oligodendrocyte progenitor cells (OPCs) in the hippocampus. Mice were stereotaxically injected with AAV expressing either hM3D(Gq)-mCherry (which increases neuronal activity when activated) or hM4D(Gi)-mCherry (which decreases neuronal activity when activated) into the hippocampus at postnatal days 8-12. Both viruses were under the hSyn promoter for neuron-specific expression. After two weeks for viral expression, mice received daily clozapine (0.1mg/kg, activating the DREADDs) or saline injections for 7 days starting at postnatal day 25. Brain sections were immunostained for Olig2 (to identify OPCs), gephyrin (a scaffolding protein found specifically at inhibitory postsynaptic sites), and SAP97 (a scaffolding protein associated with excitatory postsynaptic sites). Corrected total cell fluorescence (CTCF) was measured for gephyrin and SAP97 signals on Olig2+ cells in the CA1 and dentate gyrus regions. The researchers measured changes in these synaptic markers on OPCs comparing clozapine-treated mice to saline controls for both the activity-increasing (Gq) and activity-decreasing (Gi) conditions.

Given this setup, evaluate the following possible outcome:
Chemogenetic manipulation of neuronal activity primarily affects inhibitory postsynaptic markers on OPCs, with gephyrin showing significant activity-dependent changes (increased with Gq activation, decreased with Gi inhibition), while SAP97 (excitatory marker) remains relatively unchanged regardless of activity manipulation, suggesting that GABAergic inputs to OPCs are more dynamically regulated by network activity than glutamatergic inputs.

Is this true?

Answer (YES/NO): NO